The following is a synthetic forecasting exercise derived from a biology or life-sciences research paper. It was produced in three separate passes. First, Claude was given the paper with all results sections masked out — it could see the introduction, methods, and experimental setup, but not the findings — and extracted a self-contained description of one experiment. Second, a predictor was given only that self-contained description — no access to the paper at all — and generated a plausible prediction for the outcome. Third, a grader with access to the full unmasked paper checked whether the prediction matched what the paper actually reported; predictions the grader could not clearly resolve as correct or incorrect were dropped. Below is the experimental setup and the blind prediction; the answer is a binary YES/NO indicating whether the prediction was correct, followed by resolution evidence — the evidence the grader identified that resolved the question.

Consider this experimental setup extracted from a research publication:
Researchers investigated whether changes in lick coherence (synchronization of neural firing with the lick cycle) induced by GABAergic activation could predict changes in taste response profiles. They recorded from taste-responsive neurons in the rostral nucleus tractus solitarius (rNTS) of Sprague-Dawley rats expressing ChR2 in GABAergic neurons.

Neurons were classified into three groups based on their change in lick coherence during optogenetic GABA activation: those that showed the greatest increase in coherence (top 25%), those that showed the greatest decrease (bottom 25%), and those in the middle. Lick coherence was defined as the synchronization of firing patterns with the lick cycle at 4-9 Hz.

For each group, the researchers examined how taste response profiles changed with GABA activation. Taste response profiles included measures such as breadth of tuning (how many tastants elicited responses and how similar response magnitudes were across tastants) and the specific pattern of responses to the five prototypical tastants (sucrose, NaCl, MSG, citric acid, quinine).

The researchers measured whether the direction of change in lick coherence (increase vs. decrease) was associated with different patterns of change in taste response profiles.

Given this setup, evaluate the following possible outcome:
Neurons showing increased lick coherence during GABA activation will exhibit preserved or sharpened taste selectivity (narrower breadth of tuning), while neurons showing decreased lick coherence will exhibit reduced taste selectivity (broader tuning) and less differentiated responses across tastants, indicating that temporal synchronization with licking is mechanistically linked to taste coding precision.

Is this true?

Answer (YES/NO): NO